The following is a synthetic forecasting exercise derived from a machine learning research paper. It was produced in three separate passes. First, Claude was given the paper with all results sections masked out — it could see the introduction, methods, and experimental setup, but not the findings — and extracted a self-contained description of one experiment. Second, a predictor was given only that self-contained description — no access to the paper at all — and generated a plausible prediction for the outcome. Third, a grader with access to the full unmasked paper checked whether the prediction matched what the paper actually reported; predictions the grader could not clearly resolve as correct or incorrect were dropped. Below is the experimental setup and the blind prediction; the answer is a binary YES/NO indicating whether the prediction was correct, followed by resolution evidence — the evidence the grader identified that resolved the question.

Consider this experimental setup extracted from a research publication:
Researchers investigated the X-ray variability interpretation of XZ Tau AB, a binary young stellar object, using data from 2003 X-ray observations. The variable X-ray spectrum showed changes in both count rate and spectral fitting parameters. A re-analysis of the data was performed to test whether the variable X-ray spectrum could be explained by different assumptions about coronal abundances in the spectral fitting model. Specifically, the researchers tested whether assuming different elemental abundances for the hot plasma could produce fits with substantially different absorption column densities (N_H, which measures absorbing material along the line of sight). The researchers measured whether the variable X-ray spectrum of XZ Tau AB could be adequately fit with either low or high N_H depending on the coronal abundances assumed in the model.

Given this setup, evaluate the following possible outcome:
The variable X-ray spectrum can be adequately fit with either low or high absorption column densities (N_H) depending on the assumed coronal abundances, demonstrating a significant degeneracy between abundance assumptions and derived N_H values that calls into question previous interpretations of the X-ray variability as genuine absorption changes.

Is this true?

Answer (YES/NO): YES